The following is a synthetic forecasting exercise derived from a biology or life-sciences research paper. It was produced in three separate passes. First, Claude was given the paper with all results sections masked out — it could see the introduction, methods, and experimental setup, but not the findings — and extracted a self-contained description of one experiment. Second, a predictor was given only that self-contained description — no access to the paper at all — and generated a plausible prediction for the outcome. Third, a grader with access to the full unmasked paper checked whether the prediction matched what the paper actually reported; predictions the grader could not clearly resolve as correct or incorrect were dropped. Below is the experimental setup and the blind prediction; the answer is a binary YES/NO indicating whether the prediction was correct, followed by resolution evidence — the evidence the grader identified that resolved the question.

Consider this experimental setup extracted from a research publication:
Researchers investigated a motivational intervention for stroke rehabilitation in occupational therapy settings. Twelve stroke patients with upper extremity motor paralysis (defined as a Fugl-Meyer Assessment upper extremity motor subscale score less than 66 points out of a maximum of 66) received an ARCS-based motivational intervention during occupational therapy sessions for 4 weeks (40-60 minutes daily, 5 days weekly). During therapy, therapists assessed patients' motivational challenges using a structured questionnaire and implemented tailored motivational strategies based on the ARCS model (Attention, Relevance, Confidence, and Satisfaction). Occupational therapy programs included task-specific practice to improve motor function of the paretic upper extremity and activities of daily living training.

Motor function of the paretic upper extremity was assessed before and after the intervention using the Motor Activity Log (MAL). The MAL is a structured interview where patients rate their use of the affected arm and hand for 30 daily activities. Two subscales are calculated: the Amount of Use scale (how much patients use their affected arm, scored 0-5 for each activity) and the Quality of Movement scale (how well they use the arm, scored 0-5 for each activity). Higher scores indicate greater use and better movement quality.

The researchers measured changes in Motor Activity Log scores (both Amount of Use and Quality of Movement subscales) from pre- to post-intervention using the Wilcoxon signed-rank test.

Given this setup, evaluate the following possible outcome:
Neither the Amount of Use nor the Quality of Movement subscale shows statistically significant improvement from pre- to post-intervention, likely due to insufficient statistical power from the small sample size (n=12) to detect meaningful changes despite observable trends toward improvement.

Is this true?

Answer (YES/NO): NO